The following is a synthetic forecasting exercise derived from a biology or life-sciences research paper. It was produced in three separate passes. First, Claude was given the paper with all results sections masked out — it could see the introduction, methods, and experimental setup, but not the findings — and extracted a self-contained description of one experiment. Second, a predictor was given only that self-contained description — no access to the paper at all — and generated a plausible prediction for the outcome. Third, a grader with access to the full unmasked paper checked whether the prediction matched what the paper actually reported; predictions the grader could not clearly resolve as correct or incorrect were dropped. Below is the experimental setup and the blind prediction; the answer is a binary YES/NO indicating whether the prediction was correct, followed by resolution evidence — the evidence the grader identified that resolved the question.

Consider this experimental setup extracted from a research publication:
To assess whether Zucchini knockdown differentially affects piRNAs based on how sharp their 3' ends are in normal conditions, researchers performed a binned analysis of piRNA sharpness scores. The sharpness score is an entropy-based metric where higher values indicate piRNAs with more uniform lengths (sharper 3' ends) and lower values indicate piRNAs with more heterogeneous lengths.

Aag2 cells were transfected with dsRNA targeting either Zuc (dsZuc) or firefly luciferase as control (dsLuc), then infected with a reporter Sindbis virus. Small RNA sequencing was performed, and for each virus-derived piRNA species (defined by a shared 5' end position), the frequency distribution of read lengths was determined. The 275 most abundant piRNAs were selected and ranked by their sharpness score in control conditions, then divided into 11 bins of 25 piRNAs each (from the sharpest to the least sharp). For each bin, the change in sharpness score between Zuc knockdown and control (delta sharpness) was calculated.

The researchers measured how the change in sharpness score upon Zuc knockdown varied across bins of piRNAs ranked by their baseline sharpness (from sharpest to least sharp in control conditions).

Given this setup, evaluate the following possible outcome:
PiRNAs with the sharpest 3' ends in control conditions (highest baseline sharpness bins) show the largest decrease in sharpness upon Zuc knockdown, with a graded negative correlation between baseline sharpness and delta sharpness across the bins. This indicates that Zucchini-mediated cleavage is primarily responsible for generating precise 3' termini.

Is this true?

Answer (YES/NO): YES